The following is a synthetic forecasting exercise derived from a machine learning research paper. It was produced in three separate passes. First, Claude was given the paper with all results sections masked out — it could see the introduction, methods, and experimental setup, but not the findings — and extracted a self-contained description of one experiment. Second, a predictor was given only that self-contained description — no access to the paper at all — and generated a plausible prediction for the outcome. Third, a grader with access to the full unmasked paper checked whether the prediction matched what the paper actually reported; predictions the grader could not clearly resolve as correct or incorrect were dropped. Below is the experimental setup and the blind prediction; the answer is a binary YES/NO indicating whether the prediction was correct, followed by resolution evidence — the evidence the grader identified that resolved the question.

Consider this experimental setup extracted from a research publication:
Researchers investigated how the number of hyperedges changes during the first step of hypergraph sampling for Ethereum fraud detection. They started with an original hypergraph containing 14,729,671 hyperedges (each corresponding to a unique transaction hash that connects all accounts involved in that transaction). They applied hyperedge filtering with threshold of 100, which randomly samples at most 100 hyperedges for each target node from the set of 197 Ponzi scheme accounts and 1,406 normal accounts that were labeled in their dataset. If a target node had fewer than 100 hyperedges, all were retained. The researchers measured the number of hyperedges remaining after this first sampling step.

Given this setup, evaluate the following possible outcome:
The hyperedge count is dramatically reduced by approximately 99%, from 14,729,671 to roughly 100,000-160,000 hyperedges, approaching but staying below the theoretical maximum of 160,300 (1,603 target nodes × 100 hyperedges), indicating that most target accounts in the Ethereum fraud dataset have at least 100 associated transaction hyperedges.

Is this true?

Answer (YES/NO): NO